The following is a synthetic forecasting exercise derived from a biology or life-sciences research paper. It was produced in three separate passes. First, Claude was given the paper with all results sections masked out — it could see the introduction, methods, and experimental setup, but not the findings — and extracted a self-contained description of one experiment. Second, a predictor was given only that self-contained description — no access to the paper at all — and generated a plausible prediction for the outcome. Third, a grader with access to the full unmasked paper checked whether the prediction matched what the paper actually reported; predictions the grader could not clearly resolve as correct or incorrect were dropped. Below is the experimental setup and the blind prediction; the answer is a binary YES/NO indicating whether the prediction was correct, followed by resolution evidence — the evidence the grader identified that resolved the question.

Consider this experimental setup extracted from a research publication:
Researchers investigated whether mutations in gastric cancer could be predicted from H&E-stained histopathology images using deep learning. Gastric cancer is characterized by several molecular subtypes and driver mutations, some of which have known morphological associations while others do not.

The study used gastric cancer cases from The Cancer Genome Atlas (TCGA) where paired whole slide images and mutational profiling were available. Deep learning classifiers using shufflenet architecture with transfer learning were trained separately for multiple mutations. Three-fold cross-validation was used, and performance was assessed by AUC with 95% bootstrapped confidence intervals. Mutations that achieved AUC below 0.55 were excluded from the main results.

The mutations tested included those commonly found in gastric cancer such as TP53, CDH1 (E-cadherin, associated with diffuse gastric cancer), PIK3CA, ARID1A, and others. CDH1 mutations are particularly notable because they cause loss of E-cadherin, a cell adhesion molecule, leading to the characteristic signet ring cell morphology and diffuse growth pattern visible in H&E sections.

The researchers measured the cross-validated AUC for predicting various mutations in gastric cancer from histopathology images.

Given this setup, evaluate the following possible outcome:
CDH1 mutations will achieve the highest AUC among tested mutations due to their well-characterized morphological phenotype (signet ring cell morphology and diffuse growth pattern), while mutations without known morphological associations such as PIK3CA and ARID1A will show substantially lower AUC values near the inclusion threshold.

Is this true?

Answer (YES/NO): NO